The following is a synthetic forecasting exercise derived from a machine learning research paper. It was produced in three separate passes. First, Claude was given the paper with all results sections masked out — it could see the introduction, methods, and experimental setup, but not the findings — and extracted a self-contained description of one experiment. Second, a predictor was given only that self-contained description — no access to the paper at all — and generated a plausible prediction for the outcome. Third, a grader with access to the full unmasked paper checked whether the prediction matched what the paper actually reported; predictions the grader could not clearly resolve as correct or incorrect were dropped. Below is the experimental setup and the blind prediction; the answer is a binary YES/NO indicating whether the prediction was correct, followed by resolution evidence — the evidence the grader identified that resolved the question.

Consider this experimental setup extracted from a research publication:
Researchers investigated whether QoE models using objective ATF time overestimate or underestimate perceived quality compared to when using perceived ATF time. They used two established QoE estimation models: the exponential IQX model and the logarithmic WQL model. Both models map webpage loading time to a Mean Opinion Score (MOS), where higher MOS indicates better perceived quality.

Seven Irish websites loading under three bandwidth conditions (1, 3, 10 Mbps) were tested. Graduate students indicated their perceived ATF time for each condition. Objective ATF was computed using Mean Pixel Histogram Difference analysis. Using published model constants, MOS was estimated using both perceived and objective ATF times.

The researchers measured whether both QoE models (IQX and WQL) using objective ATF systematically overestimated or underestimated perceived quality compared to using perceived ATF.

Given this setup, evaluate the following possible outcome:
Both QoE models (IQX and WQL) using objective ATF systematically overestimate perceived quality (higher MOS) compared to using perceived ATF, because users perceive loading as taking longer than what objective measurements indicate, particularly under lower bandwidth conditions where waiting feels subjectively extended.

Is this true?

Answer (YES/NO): NO